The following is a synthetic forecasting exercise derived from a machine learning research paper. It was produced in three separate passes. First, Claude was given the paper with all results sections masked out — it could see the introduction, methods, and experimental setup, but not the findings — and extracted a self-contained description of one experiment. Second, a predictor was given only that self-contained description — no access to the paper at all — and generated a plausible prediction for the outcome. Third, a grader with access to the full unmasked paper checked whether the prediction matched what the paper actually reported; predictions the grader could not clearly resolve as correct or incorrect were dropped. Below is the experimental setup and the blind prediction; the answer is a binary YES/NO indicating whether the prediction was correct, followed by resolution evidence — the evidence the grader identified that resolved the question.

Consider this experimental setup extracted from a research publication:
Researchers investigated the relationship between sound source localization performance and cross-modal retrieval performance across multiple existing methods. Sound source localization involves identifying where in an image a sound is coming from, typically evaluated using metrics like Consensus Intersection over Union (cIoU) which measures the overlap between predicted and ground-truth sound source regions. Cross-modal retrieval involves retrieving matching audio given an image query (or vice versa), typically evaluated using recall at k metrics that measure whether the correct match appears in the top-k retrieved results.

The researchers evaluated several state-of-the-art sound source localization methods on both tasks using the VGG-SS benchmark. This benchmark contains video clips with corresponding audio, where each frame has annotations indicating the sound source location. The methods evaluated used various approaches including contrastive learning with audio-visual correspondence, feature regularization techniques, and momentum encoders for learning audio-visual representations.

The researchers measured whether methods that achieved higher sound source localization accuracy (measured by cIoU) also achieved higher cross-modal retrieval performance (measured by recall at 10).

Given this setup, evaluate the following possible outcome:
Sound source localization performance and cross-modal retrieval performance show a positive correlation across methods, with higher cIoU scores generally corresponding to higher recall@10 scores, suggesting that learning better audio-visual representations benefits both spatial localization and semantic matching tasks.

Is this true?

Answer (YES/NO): NO